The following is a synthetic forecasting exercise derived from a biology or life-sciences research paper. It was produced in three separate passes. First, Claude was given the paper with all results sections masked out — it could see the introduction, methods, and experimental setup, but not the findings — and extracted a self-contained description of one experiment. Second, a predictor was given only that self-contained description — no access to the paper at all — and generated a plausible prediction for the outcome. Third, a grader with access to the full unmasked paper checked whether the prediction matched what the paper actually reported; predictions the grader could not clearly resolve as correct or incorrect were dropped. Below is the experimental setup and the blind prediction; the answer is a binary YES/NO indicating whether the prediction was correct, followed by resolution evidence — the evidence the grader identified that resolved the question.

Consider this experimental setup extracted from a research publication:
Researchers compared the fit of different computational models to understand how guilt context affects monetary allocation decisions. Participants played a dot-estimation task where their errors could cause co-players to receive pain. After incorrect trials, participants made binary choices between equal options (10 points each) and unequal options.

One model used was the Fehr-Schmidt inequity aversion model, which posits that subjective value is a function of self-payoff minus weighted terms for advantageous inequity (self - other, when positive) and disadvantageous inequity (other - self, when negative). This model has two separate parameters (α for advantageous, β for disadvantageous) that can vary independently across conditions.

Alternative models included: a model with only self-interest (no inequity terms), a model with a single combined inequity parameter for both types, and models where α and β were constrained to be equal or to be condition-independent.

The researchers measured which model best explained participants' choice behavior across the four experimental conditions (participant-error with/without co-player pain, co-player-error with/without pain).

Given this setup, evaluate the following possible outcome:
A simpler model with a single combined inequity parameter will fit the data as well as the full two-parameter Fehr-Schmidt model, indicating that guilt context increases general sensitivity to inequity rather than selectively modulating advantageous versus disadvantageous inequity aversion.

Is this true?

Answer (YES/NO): NO